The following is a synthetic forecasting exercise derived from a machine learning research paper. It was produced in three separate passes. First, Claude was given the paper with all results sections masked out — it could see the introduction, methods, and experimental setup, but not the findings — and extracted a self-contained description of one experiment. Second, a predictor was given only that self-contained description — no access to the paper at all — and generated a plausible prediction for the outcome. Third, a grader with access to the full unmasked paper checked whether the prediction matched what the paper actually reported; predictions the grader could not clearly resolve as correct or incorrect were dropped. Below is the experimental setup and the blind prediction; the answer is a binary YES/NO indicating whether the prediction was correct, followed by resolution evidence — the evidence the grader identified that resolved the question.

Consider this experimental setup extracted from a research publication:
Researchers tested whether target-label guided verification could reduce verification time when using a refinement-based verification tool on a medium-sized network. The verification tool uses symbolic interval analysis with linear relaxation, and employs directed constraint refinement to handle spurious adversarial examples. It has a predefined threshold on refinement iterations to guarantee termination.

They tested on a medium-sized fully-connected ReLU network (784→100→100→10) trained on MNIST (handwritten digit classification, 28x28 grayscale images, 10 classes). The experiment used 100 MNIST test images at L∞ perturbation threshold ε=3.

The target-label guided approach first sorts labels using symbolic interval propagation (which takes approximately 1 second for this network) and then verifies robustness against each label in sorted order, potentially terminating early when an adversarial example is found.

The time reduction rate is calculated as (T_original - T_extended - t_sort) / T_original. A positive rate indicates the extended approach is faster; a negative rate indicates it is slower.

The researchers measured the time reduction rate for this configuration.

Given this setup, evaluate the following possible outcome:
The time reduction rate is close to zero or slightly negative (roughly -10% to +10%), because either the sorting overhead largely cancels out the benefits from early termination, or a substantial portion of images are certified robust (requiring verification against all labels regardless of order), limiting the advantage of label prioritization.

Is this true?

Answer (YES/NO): NO